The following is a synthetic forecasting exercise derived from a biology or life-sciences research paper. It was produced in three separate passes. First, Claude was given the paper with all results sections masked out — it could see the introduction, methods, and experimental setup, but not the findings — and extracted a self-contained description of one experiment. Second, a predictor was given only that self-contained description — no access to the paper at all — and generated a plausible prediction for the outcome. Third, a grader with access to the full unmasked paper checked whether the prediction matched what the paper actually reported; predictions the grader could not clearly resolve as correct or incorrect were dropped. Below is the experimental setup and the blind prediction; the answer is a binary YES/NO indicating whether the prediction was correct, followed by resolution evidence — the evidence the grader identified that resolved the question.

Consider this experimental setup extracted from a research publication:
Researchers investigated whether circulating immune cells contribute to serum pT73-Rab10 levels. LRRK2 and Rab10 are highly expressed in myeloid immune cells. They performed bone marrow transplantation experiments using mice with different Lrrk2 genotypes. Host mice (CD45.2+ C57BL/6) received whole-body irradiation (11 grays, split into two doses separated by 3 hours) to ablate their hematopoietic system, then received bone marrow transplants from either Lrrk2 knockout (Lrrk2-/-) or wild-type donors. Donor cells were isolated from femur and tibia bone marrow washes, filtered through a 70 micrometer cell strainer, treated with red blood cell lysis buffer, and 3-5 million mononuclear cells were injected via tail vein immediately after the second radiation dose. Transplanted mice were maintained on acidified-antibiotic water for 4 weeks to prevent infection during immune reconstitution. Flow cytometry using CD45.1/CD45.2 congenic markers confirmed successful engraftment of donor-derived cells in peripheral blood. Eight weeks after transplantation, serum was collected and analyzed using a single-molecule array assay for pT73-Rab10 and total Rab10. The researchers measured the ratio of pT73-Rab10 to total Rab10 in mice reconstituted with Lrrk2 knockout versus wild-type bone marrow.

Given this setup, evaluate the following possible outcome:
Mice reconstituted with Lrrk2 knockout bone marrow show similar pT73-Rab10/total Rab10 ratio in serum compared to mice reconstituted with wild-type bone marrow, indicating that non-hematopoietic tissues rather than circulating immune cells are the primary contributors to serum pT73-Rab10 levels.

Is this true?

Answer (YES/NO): NO